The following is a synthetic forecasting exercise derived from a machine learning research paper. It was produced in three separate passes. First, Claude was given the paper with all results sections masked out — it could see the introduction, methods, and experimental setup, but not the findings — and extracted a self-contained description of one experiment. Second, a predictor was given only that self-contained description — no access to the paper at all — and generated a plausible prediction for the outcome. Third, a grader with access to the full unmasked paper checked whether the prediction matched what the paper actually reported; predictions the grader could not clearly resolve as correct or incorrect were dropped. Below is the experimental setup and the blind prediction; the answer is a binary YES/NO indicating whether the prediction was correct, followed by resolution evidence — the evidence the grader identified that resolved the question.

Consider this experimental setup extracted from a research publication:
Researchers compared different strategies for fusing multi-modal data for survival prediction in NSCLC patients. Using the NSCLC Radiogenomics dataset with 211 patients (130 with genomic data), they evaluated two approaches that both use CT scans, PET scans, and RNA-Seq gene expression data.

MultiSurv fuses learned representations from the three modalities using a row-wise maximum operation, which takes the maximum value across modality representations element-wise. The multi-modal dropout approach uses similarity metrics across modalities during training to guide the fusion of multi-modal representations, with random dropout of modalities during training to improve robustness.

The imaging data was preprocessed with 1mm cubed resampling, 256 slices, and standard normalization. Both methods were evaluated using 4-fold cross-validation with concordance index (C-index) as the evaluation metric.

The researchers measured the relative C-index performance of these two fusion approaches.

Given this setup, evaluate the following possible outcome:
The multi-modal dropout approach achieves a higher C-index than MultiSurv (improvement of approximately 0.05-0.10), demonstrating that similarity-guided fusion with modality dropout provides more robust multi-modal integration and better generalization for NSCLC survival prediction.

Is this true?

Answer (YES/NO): NO